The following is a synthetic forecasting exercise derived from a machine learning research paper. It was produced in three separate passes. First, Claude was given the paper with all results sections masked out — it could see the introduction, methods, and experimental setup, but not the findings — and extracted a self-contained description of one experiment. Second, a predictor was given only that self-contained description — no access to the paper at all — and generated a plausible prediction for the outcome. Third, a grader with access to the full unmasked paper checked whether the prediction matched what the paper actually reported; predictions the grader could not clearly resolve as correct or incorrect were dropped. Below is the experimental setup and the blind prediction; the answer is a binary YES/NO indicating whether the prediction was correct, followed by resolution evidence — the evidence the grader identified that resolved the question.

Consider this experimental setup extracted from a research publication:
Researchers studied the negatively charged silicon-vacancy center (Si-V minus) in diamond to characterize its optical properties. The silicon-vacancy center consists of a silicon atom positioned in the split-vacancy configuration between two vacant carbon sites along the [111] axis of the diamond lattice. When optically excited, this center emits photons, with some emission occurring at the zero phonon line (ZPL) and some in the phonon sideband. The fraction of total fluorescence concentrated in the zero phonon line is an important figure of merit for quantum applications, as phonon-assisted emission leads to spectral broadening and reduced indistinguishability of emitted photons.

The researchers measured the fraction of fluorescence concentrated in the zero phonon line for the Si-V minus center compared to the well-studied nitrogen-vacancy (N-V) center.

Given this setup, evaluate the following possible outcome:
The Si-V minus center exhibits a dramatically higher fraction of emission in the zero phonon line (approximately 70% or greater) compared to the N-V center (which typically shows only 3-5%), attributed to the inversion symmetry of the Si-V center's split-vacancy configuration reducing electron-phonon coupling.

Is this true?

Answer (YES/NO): YES